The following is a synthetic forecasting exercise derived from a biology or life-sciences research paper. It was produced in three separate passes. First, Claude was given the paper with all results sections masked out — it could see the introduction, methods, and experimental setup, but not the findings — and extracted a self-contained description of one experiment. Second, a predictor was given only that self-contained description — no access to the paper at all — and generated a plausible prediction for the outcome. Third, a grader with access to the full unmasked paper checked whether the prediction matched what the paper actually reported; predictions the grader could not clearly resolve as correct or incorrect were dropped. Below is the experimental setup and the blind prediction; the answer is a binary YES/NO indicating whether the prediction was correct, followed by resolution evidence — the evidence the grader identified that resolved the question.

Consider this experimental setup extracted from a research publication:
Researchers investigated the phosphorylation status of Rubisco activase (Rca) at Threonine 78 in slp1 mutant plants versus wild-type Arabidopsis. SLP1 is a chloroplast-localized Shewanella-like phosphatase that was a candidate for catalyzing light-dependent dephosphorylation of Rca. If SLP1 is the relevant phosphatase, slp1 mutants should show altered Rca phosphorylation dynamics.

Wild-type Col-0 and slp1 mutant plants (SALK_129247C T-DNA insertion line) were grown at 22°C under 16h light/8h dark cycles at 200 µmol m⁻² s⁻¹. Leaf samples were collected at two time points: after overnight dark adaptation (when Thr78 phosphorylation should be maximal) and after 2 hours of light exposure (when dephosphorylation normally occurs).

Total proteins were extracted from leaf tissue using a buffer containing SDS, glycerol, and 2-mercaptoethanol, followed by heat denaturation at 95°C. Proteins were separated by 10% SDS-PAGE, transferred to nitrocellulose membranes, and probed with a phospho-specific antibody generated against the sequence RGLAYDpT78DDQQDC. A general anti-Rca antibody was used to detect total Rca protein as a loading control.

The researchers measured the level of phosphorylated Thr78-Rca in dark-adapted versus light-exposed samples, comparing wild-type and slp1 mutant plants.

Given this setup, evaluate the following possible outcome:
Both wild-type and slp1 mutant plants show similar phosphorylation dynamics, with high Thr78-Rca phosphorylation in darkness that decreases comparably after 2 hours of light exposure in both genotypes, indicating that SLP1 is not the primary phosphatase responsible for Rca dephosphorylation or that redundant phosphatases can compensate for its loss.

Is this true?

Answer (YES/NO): NO